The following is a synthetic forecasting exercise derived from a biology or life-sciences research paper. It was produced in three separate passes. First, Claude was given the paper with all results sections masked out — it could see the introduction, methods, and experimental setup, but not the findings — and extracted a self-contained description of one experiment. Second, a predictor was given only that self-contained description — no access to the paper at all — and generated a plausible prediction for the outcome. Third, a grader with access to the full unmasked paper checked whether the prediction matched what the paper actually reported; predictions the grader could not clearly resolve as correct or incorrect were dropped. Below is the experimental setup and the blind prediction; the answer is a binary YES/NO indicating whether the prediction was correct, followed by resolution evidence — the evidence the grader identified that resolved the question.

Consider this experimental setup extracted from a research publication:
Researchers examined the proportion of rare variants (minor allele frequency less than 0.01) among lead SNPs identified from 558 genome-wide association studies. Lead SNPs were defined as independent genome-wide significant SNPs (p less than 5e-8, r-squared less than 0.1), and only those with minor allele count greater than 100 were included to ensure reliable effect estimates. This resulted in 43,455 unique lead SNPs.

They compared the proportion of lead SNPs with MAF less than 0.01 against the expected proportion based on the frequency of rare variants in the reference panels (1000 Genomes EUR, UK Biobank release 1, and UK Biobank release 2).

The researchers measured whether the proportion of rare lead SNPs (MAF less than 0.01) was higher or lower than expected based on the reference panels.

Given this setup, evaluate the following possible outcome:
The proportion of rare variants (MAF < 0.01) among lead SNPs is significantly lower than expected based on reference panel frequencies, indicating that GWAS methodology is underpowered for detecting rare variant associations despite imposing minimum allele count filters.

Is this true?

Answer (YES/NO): YES